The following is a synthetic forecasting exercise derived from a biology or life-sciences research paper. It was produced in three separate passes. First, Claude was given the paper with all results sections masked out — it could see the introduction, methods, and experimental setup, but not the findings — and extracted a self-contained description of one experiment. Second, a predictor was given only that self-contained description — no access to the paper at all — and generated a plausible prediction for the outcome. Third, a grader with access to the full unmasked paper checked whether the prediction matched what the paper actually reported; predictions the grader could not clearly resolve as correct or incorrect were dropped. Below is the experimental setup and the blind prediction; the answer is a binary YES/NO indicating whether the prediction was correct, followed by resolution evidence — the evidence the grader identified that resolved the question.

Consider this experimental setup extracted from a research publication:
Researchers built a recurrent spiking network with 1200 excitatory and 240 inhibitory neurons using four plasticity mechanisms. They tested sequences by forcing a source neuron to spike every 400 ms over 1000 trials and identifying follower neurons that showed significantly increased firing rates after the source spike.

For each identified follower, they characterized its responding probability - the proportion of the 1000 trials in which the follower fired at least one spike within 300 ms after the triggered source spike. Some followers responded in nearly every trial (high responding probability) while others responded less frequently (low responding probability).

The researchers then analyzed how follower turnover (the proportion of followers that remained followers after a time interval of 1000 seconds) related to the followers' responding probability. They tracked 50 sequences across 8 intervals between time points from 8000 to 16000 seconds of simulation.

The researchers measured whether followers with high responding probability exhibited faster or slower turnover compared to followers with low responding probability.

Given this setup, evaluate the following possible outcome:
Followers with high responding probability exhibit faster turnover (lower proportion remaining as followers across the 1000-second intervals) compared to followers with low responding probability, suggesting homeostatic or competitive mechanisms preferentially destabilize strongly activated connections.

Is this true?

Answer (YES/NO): NO